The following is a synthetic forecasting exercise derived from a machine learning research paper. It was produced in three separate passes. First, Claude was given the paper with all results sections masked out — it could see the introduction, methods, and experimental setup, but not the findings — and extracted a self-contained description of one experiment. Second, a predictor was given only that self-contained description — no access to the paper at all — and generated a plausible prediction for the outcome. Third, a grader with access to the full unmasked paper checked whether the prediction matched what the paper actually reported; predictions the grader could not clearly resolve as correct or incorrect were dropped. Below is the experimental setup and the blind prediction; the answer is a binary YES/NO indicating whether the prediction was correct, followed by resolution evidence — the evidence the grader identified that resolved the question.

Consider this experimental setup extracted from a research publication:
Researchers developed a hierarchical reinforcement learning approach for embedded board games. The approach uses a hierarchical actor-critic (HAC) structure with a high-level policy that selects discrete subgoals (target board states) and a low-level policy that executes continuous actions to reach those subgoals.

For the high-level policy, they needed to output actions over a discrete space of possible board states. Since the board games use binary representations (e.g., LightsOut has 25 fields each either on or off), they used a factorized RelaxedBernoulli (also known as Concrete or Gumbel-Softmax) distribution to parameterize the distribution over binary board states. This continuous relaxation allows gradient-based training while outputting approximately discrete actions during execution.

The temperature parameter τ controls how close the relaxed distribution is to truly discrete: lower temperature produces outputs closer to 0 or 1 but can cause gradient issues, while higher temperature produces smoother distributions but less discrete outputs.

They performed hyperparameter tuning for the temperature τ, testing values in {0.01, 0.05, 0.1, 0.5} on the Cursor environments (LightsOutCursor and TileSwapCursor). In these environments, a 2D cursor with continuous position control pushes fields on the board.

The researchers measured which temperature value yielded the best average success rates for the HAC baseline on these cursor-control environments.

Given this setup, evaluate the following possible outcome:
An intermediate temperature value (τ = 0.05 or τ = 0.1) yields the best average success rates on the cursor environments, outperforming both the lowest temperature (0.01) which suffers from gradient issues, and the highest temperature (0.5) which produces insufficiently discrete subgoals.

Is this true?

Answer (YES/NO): YES